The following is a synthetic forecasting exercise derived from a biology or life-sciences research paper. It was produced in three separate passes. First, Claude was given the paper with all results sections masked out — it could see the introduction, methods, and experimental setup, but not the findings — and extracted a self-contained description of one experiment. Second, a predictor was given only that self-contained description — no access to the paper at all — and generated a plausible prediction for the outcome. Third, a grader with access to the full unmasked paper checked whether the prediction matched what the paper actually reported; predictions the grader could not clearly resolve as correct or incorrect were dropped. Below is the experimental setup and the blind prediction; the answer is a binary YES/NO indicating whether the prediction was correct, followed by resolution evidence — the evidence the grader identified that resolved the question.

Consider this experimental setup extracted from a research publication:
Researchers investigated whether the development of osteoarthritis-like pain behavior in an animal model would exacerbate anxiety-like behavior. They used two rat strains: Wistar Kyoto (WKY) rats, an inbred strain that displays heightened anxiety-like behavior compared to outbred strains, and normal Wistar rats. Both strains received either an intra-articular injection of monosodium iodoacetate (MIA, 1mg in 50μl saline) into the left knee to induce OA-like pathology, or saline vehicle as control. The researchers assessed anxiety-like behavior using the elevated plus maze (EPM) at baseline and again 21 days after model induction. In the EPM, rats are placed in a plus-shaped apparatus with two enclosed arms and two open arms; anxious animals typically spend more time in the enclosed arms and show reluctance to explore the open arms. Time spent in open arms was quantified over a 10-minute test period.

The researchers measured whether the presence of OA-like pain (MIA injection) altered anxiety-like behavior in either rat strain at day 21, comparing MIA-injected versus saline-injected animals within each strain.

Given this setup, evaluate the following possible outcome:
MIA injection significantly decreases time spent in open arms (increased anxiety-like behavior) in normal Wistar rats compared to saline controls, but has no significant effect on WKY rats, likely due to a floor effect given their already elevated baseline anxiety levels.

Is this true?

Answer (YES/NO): NO